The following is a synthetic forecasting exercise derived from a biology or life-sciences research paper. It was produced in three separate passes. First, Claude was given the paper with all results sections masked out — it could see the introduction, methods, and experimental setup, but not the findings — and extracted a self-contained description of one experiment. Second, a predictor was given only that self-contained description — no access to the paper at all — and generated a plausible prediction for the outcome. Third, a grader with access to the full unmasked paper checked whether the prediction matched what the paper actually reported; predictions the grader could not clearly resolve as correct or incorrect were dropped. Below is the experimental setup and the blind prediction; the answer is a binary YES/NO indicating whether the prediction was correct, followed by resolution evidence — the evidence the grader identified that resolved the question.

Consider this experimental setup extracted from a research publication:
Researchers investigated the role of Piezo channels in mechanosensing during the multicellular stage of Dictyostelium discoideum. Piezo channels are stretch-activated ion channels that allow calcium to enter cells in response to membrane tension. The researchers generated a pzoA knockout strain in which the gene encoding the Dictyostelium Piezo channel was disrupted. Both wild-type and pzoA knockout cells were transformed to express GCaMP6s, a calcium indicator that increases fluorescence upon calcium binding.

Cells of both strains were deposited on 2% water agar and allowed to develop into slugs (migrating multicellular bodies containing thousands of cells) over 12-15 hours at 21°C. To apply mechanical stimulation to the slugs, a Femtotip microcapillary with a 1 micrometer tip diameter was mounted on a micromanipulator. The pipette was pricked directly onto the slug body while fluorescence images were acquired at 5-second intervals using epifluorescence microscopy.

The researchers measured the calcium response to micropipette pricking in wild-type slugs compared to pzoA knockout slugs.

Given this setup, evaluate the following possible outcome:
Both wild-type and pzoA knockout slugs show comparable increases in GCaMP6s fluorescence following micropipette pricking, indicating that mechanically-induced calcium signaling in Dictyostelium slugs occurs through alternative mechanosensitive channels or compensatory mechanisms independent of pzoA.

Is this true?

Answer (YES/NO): YES